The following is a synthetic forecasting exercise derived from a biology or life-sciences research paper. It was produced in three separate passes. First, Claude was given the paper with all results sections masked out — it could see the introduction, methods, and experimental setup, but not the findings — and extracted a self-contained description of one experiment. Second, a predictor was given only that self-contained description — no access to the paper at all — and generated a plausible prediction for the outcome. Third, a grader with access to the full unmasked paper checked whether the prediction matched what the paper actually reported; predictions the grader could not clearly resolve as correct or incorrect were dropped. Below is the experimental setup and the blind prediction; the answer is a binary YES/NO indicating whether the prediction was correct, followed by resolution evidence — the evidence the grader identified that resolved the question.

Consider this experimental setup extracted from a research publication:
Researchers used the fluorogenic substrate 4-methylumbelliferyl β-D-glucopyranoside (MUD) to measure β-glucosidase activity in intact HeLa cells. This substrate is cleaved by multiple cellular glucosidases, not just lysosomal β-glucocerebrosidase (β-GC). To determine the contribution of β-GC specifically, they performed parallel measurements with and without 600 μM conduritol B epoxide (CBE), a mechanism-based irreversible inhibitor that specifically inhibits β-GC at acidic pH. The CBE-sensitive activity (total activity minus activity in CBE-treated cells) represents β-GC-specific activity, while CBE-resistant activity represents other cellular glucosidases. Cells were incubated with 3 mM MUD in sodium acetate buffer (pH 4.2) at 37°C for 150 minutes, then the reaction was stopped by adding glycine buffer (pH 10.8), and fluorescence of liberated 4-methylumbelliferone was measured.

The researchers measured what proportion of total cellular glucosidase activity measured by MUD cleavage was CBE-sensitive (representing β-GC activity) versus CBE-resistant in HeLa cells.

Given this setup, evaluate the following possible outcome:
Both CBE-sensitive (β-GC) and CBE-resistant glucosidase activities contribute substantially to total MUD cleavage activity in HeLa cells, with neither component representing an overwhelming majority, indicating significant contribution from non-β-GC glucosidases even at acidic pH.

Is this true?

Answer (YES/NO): NO